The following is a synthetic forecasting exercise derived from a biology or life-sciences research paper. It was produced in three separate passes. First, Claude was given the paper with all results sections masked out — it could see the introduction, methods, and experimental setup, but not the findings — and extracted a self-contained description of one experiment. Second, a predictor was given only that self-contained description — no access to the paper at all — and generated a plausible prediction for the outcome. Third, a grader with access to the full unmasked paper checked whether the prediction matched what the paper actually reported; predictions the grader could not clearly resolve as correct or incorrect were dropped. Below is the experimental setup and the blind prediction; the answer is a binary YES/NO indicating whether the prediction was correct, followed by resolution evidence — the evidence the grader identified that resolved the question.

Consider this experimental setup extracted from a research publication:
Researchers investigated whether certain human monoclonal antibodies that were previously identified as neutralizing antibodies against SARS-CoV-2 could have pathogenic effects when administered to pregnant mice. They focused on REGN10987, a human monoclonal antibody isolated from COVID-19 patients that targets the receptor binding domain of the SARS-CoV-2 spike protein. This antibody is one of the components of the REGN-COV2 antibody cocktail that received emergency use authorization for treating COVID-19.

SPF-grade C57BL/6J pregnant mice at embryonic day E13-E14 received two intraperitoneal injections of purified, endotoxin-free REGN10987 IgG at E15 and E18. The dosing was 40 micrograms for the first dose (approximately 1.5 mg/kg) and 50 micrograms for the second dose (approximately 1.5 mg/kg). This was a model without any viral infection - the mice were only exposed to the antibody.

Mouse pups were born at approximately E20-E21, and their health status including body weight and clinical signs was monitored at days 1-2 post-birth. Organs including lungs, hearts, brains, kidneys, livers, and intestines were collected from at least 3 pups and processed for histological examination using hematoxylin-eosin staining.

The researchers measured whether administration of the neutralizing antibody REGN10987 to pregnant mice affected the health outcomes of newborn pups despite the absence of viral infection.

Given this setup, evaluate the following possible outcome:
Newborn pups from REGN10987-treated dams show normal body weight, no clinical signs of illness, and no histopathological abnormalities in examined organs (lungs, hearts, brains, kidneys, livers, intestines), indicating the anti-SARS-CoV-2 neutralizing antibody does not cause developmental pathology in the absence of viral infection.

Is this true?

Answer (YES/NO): NO